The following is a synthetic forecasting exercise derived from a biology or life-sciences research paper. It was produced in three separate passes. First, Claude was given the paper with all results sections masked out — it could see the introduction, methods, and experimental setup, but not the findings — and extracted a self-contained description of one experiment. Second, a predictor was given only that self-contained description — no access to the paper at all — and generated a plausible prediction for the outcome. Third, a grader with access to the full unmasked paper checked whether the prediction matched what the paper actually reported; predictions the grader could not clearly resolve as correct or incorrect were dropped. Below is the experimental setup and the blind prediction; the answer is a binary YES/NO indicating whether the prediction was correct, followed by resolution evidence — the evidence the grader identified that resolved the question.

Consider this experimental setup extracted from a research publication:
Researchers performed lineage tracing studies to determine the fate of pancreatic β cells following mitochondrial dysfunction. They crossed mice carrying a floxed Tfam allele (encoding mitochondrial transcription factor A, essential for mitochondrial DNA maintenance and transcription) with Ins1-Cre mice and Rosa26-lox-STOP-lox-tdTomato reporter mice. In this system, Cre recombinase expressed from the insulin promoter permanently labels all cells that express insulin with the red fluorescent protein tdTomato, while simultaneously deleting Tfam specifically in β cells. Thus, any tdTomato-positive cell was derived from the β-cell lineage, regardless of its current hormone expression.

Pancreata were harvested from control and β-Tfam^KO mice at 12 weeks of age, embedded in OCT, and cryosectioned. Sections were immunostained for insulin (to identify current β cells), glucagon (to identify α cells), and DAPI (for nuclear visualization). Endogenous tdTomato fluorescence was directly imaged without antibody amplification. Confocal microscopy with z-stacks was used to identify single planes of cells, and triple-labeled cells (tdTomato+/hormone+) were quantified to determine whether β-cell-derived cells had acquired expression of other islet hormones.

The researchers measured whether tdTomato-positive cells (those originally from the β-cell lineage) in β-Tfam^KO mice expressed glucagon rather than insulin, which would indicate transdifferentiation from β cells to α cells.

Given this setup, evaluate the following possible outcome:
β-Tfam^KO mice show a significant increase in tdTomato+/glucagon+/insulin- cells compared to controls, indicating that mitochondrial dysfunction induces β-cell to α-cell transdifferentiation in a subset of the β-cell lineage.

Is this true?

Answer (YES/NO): NO